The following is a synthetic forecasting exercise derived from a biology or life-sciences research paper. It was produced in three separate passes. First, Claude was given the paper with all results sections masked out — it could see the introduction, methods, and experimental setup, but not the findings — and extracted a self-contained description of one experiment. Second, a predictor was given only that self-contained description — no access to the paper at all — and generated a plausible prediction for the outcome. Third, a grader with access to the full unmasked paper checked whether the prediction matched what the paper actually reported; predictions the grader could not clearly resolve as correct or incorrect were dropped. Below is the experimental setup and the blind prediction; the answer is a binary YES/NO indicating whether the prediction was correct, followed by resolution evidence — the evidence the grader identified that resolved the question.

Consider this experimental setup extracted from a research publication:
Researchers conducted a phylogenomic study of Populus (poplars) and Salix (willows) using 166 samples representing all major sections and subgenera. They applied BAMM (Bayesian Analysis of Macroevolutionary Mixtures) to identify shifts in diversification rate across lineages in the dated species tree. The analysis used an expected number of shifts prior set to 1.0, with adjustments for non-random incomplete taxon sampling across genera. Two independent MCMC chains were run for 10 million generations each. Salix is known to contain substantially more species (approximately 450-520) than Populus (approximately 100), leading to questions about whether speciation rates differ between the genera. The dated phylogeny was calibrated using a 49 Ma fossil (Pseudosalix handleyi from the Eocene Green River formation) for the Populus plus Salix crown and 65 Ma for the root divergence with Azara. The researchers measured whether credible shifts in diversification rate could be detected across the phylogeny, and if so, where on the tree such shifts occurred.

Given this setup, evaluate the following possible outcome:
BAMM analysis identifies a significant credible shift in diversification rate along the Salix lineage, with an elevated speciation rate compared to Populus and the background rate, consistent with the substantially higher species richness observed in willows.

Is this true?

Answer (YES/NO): YES